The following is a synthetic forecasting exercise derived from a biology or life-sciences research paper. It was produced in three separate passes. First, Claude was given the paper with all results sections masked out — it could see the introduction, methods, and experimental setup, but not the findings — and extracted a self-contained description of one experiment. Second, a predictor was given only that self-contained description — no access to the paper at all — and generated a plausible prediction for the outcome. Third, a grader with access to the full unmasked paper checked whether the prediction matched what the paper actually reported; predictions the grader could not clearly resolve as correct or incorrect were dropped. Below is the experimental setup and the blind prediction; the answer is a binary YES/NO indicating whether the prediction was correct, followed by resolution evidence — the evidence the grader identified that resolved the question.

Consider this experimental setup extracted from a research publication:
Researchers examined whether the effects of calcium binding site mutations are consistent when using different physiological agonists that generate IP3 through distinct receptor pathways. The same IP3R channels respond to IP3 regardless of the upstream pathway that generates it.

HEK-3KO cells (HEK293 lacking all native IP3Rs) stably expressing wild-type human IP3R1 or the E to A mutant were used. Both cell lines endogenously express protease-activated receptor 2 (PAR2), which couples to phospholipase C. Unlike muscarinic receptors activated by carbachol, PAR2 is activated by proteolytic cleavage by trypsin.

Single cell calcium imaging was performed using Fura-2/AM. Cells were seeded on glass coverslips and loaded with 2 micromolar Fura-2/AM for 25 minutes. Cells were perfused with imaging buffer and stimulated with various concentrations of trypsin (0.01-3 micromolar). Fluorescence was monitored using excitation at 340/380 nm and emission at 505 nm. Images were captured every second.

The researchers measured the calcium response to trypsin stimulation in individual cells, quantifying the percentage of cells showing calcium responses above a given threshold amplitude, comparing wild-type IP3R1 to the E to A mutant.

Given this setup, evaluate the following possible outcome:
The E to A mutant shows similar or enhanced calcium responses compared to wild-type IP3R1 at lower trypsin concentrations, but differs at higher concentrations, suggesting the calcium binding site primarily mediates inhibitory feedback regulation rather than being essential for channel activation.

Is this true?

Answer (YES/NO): NO